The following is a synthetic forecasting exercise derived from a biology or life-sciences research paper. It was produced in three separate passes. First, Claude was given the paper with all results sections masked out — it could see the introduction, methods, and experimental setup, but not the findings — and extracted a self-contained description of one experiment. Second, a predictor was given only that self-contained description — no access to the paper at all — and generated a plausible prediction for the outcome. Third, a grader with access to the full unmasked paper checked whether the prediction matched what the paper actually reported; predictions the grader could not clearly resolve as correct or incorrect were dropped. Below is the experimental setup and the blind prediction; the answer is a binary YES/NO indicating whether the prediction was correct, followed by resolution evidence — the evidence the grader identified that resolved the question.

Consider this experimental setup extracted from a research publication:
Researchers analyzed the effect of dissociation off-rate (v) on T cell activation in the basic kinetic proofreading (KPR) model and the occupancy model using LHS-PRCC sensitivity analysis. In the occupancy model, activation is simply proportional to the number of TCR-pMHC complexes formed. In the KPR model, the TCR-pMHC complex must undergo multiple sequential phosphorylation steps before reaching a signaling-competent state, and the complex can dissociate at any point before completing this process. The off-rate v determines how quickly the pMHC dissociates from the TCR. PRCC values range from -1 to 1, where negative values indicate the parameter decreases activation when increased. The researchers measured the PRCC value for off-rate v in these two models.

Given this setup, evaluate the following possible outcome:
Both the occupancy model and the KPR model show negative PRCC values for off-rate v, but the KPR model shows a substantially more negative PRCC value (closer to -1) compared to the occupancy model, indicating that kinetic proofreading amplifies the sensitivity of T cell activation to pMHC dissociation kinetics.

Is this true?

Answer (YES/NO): NO